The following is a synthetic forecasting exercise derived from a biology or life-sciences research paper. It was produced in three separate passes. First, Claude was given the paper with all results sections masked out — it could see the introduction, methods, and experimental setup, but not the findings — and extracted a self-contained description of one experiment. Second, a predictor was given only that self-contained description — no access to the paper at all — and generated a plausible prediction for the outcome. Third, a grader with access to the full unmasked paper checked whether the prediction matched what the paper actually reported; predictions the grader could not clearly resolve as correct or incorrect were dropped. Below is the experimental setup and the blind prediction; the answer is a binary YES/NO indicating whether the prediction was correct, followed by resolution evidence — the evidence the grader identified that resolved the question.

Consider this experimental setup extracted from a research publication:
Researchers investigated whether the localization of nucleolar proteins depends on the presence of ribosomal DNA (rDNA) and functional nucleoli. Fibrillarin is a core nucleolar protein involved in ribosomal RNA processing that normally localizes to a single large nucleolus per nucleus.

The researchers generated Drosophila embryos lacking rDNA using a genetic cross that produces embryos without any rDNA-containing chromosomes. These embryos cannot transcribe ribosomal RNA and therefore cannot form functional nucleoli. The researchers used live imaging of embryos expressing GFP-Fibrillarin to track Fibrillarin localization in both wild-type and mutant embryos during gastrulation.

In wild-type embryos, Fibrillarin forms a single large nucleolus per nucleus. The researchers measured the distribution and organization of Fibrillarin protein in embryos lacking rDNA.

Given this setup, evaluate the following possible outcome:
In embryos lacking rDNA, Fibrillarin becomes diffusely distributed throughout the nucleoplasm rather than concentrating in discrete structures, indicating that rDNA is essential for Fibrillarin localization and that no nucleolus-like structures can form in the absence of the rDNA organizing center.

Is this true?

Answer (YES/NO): NO